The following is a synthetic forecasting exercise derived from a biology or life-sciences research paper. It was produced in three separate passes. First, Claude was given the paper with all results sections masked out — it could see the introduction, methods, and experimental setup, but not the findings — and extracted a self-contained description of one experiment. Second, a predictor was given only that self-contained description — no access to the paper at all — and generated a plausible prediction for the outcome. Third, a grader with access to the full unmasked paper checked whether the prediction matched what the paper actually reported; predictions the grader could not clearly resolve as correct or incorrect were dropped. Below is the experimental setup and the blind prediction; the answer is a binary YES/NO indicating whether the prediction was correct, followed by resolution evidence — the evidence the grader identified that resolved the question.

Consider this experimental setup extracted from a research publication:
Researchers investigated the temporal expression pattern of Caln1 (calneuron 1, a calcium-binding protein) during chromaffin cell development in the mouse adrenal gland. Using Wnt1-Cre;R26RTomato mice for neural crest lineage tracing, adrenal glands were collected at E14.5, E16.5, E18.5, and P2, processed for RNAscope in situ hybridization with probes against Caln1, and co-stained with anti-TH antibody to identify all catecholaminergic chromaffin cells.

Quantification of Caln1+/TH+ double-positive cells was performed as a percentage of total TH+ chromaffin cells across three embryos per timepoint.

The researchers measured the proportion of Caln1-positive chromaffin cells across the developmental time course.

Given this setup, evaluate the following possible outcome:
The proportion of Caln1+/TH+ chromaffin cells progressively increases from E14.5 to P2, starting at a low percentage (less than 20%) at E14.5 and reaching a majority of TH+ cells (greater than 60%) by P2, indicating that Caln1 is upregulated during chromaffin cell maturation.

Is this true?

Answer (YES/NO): NO